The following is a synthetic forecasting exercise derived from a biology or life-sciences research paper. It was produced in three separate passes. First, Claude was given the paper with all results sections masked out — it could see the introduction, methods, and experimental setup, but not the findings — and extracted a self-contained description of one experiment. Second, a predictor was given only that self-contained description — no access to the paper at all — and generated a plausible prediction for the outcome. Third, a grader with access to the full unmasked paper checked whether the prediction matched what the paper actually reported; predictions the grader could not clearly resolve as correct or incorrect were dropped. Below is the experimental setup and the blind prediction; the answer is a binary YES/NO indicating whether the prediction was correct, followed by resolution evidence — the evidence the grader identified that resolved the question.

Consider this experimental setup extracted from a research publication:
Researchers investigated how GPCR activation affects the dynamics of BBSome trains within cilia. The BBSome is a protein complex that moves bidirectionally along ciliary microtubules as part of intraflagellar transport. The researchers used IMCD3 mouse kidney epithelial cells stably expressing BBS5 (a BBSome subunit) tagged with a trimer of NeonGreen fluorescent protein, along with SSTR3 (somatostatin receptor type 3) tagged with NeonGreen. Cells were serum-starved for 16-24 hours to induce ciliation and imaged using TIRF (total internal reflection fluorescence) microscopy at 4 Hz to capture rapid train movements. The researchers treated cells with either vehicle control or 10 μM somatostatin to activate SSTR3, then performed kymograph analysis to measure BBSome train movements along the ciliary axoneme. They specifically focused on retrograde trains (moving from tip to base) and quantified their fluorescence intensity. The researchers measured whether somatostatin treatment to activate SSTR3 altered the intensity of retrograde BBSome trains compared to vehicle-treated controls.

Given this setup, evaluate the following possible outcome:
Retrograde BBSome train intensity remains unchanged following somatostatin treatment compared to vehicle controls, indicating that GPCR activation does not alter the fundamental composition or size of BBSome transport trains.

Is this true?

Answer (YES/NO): NO